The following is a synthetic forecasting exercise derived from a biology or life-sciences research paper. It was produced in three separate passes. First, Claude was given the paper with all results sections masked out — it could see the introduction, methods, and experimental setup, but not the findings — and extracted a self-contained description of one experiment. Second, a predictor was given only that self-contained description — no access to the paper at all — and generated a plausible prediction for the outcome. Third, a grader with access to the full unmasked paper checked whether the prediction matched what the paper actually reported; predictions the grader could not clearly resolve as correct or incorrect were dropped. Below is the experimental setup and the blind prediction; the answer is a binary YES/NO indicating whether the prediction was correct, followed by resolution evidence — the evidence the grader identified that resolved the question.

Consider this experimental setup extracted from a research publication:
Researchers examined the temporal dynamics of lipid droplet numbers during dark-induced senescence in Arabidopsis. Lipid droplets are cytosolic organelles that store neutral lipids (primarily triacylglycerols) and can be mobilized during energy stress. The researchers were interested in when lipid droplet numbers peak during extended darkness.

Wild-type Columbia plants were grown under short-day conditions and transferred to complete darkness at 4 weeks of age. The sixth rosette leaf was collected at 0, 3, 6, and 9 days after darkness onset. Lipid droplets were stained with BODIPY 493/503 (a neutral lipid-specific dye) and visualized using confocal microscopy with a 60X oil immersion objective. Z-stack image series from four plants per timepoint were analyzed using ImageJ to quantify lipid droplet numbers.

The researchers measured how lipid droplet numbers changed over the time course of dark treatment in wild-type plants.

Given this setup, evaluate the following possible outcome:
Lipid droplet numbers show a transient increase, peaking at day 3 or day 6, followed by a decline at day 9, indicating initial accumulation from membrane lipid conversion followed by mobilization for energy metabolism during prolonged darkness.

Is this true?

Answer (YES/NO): YES